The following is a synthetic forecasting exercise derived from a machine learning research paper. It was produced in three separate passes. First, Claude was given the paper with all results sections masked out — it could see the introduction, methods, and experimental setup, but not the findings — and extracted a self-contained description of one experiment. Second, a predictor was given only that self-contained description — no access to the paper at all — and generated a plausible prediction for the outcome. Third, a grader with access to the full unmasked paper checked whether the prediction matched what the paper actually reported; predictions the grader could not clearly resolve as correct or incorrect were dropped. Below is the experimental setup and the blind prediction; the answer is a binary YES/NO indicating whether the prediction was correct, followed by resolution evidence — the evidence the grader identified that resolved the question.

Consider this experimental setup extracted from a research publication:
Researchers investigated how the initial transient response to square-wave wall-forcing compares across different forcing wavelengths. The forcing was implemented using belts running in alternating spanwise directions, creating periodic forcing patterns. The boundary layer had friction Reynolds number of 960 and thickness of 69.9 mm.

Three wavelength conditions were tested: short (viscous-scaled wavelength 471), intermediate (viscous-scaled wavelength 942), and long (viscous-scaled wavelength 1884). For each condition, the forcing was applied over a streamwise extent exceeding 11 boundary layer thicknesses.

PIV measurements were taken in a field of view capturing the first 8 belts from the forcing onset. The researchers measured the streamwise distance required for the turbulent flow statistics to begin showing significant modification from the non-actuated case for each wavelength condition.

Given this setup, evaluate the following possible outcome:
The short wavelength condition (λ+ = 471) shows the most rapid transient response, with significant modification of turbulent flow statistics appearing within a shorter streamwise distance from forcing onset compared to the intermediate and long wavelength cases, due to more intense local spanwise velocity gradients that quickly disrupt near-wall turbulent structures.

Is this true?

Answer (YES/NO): NO